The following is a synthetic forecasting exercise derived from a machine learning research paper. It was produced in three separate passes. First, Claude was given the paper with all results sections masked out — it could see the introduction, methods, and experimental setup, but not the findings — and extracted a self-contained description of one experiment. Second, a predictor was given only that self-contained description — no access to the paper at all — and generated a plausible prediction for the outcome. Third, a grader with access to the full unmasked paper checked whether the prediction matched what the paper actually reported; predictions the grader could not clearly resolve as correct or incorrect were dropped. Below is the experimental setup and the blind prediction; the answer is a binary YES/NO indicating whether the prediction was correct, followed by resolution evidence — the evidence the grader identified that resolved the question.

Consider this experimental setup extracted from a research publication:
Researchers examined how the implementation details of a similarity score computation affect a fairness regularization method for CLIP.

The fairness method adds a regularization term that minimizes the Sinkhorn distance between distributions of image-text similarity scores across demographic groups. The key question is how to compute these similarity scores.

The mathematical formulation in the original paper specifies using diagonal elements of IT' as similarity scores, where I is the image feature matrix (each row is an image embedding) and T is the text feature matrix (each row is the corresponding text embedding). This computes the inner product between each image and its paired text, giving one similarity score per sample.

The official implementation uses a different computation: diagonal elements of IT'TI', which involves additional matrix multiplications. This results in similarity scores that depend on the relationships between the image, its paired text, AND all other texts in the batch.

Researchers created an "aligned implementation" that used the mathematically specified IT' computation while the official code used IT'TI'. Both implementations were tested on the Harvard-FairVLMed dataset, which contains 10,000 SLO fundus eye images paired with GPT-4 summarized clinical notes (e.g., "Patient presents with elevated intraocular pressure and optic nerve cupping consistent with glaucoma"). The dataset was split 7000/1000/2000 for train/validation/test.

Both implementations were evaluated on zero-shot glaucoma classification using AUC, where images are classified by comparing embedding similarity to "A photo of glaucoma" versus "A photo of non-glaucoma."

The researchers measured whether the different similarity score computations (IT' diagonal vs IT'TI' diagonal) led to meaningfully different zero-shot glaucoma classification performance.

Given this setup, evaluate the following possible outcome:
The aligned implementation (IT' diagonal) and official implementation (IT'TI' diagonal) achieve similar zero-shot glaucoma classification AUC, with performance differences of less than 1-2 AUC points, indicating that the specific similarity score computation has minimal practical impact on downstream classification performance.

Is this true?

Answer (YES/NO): NO